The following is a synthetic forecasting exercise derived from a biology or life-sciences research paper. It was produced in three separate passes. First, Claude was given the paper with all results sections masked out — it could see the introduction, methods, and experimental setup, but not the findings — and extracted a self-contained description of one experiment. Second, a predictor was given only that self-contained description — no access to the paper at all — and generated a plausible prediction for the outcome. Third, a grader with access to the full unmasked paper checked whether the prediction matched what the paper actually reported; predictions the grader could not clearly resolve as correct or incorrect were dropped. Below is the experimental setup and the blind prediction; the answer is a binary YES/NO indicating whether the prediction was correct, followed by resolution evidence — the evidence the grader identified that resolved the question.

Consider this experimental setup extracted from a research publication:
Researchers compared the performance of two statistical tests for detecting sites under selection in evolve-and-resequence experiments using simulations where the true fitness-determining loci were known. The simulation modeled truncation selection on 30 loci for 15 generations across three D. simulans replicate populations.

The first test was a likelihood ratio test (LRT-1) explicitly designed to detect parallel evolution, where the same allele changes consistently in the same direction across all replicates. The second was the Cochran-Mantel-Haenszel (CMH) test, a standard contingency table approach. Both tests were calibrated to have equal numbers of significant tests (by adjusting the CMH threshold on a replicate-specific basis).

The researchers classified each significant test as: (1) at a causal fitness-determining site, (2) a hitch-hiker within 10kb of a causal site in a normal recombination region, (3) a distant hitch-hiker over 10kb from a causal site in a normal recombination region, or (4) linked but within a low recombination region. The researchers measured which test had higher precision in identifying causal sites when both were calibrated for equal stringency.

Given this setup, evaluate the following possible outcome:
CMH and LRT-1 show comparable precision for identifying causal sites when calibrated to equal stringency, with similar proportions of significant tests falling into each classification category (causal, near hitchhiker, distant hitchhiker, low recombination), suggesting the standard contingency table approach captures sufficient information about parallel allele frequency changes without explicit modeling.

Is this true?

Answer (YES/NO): NO